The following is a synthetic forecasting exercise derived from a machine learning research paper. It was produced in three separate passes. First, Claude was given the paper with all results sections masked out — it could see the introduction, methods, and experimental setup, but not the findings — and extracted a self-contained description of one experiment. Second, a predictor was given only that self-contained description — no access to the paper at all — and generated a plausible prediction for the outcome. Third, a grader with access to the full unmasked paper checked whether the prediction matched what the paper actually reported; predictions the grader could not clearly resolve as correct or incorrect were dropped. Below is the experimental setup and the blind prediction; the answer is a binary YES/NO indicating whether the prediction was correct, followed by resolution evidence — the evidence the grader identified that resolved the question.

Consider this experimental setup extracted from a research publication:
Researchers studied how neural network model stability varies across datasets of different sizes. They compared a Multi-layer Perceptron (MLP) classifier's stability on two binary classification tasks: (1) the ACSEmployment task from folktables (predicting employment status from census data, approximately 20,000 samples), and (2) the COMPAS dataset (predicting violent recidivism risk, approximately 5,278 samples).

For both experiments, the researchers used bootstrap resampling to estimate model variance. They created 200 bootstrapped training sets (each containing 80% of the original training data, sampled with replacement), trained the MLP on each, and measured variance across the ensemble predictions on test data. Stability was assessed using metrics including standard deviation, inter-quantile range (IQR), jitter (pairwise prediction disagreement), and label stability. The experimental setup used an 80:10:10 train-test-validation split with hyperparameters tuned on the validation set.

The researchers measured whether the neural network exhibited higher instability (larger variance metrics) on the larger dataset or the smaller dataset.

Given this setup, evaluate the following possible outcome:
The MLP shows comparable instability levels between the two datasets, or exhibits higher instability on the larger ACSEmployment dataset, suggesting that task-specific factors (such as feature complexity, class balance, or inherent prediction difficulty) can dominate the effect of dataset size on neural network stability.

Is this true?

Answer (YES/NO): YES